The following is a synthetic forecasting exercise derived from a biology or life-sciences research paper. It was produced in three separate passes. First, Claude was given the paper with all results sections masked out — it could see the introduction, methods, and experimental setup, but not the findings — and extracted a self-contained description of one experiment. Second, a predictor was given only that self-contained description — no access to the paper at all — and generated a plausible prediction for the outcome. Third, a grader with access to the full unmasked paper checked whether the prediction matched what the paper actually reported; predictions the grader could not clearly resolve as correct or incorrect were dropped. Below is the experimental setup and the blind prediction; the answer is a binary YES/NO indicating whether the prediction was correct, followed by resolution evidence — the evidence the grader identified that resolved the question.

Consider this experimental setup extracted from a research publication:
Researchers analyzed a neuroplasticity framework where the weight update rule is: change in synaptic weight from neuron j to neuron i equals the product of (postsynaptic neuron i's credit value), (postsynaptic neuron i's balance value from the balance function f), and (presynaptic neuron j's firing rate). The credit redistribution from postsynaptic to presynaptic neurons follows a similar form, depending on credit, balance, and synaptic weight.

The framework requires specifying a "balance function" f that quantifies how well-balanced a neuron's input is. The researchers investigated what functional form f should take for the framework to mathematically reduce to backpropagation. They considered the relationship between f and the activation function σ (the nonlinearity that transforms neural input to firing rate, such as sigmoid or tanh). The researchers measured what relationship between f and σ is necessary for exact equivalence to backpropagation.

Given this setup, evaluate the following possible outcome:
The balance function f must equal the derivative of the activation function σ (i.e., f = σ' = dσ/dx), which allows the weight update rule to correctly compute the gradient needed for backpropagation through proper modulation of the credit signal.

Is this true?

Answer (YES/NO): YES